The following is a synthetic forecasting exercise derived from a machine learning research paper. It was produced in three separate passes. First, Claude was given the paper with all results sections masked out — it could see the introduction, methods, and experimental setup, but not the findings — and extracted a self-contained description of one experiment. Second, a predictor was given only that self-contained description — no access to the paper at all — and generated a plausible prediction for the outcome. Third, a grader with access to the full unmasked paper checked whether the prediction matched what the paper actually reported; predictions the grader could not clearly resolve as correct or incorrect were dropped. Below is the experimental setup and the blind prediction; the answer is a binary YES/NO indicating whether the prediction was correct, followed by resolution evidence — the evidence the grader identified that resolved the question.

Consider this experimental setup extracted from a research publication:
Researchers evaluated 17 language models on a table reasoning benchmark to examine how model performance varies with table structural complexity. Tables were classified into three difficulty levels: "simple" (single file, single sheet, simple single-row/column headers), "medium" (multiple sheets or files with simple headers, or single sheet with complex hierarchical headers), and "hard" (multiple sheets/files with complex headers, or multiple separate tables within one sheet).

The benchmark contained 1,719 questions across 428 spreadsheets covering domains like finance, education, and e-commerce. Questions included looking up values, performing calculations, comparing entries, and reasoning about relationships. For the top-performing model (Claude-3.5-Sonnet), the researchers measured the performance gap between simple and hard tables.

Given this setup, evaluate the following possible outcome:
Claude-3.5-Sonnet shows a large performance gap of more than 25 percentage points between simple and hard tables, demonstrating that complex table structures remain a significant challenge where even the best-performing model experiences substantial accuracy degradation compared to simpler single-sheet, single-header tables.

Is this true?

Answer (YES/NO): NO